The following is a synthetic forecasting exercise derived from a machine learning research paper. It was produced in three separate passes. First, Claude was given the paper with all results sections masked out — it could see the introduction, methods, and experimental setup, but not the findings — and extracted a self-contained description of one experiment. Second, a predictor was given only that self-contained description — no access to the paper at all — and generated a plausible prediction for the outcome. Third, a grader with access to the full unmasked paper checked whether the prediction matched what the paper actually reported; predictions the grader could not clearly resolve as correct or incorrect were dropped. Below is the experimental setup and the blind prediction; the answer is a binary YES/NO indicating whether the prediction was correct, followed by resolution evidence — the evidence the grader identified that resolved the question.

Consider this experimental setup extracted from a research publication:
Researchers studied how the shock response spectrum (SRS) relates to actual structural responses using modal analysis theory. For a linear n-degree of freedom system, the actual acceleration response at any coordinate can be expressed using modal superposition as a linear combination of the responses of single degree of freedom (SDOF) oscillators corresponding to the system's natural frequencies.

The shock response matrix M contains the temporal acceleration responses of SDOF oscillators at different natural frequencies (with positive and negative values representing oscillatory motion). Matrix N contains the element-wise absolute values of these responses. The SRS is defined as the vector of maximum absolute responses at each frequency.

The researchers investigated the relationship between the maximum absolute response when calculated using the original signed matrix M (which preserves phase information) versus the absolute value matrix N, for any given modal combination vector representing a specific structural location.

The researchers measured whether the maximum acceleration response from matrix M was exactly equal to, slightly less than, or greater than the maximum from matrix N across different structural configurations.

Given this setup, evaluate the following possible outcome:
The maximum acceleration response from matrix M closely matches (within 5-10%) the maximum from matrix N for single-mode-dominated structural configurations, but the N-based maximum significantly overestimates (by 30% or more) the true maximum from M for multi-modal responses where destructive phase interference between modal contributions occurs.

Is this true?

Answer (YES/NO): NO